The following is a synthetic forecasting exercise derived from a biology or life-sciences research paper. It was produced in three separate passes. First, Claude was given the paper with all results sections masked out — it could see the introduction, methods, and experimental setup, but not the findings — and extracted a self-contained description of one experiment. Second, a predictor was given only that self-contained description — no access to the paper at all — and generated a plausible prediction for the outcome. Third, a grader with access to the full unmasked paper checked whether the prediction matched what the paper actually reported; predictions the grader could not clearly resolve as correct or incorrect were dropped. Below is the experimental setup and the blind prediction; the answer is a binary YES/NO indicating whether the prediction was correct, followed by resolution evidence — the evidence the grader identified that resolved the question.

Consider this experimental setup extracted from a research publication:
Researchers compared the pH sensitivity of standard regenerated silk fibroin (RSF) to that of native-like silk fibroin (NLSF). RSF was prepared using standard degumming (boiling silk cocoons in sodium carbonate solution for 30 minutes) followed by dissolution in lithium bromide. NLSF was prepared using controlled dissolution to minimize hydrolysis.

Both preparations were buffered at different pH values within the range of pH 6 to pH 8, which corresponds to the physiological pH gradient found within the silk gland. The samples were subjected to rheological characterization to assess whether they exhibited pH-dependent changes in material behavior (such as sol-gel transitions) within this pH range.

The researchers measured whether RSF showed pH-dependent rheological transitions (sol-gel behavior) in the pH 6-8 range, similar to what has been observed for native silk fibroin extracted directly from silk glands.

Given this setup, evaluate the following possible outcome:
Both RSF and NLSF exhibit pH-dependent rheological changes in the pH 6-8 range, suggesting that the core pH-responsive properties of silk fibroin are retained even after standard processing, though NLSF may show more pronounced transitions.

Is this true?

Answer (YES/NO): NO